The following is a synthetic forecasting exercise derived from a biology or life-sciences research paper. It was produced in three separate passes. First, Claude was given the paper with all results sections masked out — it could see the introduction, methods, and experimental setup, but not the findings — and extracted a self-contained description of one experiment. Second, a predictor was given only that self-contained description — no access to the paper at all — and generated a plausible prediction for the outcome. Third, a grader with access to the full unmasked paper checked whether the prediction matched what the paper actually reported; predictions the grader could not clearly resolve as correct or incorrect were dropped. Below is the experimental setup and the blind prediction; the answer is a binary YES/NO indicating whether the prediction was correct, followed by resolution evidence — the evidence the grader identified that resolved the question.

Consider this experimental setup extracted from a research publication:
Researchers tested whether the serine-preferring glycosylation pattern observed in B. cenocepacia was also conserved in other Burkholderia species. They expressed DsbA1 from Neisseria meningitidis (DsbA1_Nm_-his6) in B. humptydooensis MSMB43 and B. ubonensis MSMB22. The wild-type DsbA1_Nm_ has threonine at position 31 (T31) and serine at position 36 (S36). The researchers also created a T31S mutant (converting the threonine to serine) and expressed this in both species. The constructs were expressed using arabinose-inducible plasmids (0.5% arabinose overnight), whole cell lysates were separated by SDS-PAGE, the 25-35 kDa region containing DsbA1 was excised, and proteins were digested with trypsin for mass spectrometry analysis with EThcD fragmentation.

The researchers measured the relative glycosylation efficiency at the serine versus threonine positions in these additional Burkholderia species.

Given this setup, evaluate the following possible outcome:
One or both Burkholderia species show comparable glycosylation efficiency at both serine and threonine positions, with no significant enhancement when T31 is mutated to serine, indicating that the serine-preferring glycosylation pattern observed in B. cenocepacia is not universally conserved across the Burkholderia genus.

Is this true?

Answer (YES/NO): NO